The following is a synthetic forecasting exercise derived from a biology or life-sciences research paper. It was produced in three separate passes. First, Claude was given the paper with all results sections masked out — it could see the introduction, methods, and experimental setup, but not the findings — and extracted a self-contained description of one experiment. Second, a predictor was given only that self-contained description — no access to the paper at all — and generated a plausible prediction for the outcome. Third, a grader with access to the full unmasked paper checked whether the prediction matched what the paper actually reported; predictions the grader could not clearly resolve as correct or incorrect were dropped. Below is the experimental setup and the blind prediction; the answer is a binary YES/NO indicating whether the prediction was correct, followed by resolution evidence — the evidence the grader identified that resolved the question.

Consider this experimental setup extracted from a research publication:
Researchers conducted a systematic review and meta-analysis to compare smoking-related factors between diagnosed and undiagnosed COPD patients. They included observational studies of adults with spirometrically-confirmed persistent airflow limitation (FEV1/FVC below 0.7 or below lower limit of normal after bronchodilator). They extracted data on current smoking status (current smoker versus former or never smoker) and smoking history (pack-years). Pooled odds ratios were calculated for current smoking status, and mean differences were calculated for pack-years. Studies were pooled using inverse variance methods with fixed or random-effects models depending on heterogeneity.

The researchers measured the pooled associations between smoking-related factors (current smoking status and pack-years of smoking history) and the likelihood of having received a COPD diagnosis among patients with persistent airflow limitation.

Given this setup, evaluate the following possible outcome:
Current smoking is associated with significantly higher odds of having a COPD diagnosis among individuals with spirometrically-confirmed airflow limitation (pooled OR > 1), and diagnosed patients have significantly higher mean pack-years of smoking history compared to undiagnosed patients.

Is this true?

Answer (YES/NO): NO